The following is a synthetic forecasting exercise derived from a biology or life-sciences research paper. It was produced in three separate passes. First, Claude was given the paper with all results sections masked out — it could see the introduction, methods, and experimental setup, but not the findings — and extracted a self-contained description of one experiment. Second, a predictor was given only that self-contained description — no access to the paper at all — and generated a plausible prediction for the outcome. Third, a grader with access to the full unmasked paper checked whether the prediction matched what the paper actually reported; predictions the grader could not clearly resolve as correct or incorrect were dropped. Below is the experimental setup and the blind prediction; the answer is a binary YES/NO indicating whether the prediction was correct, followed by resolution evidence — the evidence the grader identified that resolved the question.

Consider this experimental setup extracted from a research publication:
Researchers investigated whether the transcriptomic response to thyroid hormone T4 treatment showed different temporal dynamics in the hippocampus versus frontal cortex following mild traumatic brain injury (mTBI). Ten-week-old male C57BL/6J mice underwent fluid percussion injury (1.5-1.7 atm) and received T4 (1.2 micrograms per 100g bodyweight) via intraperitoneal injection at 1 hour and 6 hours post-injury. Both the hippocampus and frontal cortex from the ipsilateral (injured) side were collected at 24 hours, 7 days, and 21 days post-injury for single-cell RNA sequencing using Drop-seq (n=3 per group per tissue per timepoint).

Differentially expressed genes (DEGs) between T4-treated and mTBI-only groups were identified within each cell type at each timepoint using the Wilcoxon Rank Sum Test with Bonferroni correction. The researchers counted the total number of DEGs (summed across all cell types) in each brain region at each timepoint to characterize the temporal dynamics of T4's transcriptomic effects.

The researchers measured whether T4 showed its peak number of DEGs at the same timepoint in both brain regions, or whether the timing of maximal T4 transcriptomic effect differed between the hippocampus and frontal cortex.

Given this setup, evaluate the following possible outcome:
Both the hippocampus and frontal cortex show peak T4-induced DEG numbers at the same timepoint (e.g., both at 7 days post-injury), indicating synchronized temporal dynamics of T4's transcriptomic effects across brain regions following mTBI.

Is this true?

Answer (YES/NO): NO